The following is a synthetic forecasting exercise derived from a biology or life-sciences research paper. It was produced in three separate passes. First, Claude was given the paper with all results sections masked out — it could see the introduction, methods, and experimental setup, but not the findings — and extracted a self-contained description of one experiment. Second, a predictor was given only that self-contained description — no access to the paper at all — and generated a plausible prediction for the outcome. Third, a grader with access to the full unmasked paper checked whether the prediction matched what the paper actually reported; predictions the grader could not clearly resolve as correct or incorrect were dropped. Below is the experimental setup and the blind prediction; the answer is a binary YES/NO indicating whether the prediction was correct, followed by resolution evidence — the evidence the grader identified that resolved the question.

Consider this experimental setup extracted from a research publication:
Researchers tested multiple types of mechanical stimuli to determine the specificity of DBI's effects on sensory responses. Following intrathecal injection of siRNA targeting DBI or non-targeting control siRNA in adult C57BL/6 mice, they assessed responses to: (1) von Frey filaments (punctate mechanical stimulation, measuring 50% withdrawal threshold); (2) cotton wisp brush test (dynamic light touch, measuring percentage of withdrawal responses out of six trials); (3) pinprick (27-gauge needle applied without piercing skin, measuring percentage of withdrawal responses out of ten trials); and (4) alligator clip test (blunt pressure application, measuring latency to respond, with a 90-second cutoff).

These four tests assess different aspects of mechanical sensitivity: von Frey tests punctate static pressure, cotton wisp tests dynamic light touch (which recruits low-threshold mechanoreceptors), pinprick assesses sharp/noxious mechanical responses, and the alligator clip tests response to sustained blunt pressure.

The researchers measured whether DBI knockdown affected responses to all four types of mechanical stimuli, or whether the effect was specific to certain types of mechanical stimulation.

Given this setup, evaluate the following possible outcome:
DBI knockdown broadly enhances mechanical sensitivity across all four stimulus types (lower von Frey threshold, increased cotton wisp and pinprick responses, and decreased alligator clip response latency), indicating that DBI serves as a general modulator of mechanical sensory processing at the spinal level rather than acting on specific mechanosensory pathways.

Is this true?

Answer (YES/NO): NO